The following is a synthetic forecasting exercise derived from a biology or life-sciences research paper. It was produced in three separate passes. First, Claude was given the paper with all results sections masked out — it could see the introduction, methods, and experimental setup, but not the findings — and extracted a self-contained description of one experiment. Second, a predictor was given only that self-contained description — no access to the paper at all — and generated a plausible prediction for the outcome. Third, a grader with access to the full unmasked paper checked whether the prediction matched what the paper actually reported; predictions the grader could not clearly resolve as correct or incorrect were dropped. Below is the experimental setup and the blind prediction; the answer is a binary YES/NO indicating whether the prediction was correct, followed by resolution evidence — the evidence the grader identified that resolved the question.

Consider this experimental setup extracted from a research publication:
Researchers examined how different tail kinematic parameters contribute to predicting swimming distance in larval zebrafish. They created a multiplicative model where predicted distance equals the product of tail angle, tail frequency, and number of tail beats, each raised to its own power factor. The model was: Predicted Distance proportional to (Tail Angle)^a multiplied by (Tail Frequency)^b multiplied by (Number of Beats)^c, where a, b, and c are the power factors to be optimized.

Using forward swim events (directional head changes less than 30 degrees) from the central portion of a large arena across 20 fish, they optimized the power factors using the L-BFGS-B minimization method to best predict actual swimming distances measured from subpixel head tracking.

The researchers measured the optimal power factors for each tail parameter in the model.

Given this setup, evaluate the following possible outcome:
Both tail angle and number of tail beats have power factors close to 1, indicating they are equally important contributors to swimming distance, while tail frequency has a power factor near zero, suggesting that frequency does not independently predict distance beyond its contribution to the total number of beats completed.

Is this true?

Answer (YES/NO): NO